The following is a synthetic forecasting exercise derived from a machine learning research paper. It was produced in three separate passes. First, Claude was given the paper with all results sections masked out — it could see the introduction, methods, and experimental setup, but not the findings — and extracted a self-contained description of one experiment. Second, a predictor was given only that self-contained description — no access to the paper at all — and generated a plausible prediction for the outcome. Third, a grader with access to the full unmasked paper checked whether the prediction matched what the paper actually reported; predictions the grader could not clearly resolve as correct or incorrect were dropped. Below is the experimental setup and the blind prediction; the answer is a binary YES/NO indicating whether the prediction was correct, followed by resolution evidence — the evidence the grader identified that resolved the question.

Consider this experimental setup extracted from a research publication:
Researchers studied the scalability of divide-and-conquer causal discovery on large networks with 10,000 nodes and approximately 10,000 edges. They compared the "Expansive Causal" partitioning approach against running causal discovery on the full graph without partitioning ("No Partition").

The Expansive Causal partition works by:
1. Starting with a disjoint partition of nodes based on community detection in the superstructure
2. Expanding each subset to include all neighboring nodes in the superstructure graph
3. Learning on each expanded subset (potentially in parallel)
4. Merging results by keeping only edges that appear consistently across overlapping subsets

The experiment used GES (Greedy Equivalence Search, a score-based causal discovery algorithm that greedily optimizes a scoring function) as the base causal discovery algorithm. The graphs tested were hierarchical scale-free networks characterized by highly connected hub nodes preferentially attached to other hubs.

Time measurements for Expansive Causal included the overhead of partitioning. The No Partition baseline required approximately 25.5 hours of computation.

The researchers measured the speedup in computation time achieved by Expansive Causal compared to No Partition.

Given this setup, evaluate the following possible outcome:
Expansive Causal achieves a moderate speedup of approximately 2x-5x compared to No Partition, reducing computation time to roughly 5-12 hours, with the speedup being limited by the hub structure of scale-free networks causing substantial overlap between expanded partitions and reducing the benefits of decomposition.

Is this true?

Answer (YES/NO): YES